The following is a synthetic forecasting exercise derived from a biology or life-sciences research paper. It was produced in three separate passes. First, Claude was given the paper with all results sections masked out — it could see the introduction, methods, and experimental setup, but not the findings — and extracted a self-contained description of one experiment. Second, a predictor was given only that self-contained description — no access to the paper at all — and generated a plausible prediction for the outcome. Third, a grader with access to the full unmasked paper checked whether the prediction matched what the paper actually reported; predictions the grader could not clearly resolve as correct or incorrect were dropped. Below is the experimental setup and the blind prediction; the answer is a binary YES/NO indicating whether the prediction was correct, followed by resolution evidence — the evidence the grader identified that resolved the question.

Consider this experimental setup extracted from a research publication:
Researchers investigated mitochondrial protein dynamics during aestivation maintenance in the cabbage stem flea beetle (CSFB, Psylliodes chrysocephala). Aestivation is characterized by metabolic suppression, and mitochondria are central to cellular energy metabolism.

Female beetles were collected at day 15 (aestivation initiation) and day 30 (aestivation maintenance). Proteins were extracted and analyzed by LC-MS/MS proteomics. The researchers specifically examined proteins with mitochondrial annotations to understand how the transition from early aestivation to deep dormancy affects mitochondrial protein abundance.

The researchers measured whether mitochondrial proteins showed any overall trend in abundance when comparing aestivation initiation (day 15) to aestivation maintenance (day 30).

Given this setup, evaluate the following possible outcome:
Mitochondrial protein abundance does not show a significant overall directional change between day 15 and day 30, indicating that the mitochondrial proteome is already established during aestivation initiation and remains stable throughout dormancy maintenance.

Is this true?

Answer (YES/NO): NO